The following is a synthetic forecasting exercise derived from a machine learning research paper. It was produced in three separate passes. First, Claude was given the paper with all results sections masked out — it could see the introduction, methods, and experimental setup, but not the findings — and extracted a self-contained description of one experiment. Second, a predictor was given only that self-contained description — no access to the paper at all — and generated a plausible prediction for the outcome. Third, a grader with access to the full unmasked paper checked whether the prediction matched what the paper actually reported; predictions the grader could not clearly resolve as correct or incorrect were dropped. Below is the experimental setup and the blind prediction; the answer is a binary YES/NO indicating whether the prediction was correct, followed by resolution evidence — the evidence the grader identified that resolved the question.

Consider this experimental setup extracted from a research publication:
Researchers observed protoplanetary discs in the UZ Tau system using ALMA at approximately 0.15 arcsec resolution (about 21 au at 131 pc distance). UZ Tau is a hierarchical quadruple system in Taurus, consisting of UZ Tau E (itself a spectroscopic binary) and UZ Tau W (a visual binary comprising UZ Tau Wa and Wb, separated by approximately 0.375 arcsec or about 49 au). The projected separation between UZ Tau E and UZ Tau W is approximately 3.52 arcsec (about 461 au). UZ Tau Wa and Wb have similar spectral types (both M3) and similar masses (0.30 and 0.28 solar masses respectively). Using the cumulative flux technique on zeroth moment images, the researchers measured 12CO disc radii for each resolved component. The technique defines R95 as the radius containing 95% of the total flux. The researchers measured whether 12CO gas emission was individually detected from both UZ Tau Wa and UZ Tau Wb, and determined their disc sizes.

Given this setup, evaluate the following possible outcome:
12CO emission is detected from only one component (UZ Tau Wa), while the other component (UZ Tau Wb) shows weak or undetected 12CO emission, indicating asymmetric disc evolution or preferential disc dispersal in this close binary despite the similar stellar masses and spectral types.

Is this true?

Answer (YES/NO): NO